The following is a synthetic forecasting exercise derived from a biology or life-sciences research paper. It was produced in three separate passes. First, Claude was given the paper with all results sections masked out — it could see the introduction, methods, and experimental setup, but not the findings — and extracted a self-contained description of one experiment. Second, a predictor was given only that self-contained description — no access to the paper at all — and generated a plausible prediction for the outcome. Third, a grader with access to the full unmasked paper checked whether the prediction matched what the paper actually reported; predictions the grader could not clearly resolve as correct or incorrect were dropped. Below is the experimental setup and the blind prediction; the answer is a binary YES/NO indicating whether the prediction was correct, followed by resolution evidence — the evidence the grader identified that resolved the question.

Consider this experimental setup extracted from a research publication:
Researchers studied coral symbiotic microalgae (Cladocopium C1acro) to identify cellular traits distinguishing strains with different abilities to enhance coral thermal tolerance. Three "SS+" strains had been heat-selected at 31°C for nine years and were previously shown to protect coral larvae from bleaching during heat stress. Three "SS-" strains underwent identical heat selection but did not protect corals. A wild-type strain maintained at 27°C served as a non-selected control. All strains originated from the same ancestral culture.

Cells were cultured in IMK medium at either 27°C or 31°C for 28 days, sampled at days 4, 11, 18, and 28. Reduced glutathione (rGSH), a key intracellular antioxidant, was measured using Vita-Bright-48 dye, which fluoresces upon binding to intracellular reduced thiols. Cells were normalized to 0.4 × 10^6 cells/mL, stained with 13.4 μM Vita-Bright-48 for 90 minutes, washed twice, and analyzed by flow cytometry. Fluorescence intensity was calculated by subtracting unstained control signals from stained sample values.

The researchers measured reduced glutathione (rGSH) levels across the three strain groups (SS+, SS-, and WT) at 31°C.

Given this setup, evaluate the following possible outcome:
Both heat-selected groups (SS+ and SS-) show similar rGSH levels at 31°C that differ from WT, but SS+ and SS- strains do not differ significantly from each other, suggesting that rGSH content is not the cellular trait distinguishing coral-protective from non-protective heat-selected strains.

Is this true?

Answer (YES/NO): NO